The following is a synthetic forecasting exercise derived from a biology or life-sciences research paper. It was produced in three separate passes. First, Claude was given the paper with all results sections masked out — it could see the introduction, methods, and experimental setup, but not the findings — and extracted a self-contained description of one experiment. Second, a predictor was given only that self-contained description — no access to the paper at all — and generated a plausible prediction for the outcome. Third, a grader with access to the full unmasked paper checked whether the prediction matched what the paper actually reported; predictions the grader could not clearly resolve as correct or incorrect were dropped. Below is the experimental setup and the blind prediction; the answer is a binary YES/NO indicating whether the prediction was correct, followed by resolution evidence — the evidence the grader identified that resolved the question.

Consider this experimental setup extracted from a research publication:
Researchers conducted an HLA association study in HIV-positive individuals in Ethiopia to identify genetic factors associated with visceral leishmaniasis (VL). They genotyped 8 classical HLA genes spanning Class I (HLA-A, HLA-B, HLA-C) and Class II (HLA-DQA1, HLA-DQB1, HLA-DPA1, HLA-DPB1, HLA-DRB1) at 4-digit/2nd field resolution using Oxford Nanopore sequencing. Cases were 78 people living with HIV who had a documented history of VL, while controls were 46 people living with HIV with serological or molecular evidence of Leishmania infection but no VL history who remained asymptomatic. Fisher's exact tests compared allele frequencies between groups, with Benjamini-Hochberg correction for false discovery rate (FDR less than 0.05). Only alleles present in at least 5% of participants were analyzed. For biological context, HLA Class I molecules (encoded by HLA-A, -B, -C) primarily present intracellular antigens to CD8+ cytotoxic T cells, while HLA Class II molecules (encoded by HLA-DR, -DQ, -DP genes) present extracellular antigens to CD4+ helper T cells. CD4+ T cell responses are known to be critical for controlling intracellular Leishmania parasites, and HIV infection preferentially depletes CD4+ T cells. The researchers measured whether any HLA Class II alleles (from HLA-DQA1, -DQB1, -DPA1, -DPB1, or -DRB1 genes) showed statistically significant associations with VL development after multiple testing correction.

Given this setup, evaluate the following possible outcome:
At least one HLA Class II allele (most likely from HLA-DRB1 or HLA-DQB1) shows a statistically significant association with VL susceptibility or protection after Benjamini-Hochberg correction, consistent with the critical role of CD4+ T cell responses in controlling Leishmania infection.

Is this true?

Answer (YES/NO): NO